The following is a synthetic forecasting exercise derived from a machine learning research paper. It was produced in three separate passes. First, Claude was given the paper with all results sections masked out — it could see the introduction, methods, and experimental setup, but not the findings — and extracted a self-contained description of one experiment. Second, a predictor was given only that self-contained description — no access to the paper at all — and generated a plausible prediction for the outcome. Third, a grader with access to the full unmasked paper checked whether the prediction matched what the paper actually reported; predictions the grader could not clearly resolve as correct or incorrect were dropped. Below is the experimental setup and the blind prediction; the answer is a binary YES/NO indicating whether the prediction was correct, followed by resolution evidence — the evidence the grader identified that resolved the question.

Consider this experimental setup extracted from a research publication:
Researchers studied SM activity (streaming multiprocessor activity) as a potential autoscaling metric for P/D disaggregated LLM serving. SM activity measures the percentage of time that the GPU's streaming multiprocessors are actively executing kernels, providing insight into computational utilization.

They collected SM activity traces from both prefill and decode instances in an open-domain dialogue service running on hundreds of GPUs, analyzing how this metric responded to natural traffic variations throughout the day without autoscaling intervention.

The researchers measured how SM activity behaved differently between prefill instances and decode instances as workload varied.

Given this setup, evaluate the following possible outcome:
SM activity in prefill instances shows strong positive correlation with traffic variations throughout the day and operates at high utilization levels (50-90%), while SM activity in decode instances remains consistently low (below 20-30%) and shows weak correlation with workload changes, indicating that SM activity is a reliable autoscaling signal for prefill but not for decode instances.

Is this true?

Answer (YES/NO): NO